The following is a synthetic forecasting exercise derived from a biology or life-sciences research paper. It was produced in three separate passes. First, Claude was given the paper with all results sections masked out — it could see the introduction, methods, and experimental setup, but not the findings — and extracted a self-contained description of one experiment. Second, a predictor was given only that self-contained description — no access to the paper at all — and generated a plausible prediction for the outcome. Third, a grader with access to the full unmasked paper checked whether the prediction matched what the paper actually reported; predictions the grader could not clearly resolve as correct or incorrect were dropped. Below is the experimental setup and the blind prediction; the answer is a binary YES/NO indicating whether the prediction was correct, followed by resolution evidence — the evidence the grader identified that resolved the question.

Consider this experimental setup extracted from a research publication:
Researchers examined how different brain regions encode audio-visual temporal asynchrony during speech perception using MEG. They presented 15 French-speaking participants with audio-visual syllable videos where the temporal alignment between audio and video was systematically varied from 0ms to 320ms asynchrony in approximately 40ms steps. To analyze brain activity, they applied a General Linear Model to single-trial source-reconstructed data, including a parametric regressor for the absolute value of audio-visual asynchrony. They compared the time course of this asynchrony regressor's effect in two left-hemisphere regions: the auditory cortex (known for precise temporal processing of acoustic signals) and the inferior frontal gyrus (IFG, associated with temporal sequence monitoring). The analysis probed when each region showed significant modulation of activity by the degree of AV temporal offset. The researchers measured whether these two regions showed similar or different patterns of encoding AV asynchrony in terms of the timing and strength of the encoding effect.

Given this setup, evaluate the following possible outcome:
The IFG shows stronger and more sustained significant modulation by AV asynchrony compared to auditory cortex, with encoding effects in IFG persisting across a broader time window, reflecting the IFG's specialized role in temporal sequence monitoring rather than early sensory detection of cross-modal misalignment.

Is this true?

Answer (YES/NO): NO